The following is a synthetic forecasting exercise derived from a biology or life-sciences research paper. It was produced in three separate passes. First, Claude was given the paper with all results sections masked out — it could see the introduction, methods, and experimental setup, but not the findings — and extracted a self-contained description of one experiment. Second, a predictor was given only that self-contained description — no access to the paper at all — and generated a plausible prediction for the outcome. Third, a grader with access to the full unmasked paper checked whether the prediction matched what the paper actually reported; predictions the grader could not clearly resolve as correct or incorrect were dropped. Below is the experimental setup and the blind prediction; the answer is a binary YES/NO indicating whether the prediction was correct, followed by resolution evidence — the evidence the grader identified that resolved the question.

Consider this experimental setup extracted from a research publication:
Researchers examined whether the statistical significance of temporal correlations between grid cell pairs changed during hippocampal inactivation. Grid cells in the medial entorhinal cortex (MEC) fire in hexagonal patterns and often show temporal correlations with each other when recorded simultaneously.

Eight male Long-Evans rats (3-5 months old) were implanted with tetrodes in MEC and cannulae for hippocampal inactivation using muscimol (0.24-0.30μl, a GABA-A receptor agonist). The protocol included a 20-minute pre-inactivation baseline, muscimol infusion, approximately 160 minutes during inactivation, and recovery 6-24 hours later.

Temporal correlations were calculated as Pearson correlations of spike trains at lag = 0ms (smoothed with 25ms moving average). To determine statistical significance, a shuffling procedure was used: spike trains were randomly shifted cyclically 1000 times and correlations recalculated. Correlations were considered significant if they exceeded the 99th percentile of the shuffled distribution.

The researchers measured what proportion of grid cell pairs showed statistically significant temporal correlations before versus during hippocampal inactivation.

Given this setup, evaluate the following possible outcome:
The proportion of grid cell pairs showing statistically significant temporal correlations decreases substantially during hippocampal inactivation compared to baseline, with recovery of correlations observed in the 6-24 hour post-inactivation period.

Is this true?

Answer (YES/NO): YES